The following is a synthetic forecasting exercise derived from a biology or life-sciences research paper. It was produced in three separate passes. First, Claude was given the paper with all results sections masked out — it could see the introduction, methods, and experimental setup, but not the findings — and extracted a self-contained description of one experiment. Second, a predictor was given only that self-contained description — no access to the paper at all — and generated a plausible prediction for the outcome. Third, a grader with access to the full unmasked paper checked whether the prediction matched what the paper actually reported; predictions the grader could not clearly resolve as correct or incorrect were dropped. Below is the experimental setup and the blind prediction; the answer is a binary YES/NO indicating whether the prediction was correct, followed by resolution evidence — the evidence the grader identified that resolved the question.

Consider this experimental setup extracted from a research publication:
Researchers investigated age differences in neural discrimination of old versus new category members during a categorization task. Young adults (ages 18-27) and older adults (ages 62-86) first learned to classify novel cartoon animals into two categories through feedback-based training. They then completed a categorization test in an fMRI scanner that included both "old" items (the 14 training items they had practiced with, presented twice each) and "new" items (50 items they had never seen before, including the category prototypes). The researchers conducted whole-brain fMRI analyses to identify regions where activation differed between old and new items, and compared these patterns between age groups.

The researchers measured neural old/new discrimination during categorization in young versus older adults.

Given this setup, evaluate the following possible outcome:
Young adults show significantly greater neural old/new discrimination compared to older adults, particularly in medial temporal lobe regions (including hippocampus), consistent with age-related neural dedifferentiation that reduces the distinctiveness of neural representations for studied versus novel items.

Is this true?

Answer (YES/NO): NO